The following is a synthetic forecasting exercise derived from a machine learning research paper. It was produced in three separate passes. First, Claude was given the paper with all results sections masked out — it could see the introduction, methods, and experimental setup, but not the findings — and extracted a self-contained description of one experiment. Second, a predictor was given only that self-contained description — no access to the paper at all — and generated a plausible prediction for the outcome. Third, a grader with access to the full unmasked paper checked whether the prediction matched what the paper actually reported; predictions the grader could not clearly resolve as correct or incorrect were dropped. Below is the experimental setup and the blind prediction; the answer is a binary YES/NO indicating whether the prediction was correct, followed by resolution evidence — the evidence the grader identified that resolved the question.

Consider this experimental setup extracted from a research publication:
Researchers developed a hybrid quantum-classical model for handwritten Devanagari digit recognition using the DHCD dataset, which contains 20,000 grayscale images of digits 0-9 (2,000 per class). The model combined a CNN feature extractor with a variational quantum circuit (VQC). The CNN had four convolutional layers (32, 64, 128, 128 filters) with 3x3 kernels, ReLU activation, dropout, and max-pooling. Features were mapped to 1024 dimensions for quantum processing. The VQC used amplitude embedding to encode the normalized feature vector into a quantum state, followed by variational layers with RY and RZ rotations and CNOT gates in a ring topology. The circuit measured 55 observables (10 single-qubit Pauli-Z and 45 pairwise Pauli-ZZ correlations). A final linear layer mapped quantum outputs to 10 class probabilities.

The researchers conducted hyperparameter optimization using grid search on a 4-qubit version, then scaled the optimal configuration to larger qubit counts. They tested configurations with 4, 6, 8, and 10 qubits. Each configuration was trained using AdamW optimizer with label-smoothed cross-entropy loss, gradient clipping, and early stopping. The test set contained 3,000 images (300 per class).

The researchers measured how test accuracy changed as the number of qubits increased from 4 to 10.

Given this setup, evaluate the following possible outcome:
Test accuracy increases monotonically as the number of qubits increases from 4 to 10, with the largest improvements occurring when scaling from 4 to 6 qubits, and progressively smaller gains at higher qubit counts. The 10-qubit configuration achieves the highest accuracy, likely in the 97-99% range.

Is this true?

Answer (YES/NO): NO